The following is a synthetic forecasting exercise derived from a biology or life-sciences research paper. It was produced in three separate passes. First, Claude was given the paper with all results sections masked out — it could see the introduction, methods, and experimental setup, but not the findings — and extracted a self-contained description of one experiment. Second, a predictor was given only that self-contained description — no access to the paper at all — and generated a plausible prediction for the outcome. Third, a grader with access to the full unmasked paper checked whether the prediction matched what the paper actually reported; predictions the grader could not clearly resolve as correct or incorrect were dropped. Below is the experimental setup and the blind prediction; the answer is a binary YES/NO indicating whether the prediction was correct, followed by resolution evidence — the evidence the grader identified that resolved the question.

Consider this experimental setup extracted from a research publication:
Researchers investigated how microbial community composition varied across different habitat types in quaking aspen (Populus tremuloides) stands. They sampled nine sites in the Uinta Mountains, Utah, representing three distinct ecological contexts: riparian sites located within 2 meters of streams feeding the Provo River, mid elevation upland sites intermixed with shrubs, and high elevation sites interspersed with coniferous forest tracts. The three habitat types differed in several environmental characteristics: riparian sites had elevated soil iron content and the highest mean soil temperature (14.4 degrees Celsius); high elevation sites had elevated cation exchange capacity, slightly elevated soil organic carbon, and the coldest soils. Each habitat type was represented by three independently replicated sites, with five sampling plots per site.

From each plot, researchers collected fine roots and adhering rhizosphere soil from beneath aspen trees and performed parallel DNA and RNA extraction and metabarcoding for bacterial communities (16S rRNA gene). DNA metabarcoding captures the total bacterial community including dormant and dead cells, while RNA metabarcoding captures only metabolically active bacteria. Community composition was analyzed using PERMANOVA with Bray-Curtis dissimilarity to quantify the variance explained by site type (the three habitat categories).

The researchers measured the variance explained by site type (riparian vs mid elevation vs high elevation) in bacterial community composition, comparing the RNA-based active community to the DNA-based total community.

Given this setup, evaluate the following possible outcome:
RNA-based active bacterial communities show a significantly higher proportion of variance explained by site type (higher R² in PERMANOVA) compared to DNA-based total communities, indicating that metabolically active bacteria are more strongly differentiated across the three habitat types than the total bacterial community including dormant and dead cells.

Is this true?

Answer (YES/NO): NO